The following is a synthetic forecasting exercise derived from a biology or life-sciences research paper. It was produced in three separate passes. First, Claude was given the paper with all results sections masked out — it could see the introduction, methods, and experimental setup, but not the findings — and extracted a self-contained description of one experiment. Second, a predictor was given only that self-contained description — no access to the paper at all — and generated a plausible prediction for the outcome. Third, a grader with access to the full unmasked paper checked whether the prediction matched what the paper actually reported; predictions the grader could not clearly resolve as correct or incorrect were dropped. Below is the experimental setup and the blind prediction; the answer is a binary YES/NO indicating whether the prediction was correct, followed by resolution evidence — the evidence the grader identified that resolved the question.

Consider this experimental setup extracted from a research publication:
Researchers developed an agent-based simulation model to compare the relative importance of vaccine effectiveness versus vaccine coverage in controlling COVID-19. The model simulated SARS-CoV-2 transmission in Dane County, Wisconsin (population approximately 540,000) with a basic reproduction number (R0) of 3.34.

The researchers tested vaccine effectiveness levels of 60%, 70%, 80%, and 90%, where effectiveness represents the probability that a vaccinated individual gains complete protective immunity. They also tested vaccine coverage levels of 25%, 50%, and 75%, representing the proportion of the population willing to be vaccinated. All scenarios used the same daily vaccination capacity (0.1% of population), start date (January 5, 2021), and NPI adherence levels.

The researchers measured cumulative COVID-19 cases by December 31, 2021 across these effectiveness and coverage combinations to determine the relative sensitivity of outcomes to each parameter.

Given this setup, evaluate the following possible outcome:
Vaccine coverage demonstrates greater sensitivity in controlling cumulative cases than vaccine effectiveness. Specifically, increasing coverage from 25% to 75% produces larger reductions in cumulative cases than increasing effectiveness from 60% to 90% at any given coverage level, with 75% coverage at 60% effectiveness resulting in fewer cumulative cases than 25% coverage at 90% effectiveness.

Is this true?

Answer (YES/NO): NO